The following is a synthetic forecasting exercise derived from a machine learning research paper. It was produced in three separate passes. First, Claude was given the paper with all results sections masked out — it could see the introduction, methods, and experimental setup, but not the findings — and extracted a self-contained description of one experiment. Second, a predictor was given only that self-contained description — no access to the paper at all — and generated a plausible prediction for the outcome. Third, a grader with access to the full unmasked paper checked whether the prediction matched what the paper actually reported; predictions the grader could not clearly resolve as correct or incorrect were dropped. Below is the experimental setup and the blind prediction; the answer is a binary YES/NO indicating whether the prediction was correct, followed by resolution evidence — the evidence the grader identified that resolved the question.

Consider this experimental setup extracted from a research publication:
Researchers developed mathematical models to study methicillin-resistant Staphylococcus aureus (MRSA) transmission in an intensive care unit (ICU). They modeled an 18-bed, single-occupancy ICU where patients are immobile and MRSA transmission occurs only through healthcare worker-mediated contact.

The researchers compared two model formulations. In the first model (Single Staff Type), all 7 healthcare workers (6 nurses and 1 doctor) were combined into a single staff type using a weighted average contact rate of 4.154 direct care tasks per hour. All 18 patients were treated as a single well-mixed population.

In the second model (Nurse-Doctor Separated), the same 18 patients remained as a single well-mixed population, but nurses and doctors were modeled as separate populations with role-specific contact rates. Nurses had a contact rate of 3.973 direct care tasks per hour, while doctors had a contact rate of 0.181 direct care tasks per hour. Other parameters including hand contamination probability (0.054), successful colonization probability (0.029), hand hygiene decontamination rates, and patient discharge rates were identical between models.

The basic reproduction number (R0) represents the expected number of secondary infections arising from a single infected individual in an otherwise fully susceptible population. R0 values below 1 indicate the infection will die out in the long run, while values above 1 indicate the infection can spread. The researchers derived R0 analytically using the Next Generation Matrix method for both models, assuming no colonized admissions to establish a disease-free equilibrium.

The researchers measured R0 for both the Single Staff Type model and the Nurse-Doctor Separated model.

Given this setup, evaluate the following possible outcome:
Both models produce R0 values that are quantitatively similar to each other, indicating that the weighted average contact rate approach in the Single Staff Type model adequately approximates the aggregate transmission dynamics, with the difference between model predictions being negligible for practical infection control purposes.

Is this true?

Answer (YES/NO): NO